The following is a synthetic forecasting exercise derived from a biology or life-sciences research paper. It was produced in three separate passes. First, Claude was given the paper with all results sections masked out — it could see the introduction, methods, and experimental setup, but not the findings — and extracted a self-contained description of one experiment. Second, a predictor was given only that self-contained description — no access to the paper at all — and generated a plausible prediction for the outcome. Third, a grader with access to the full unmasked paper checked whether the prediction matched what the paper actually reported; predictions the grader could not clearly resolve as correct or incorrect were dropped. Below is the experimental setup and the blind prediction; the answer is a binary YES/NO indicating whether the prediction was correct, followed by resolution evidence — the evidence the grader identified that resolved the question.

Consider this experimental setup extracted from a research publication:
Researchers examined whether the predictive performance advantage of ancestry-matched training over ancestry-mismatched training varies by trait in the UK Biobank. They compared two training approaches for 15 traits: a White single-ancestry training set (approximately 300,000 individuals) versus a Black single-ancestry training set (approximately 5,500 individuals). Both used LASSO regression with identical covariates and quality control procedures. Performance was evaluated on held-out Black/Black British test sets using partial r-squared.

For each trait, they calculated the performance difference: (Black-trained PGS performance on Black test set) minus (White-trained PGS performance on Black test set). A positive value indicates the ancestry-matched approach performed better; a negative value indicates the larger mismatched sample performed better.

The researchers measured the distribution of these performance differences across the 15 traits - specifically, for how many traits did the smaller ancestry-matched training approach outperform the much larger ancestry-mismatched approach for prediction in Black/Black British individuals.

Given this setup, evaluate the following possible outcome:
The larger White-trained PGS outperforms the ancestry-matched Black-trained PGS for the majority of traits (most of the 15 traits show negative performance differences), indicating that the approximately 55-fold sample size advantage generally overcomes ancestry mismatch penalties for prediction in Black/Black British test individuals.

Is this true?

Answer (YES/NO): YES